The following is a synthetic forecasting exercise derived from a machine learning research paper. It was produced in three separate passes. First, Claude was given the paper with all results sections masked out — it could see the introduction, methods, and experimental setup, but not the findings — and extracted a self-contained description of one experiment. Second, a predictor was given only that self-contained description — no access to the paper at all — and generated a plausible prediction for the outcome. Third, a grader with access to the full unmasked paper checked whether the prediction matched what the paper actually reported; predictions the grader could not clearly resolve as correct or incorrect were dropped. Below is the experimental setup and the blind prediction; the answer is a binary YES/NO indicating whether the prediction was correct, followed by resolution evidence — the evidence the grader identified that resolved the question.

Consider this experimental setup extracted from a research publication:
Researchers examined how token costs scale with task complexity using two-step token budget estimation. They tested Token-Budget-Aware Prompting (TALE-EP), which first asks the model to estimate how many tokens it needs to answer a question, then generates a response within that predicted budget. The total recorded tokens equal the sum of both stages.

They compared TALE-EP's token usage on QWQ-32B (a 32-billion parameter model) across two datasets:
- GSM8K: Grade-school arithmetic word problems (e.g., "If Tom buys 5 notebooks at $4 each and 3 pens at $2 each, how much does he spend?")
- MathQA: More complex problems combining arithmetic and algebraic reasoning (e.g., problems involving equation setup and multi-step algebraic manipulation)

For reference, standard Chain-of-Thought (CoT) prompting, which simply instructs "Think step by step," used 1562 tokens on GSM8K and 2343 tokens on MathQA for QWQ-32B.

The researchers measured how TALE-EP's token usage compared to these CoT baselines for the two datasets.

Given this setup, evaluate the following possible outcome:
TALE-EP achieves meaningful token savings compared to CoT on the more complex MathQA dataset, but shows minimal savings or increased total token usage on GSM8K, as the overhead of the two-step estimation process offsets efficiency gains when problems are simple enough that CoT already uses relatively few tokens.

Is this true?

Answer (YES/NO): NO